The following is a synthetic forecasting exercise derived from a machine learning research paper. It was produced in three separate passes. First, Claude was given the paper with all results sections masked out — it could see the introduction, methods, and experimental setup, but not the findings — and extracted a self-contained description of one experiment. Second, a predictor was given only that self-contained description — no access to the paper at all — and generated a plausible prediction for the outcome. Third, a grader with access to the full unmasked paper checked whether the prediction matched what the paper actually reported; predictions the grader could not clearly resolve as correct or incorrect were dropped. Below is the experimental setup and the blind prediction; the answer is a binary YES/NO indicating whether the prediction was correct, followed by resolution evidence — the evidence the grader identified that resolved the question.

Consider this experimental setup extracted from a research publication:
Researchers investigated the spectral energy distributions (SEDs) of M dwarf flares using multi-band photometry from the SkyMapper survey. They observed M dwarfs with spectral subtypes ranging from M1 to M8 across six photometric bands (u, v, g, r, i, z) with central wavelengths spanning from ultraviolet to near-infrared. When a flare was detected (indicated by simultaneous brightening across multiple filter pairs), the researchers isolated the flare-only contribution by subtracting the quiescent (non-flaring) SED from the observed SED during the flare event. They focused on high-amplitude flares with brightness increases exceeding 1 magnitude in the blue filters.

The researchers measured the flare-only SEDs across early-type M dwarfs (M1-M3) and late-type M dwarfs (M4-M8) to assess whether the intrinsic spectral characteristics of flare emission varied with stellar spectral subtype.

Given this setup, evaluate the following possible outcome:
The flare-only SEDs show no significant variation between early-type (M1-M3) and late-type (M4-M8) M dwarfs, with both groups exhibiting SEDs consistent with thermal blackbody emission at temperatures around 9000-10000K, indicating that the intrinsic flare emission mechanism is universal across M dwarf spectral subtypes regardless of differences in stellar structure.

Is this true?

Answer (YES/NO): YES